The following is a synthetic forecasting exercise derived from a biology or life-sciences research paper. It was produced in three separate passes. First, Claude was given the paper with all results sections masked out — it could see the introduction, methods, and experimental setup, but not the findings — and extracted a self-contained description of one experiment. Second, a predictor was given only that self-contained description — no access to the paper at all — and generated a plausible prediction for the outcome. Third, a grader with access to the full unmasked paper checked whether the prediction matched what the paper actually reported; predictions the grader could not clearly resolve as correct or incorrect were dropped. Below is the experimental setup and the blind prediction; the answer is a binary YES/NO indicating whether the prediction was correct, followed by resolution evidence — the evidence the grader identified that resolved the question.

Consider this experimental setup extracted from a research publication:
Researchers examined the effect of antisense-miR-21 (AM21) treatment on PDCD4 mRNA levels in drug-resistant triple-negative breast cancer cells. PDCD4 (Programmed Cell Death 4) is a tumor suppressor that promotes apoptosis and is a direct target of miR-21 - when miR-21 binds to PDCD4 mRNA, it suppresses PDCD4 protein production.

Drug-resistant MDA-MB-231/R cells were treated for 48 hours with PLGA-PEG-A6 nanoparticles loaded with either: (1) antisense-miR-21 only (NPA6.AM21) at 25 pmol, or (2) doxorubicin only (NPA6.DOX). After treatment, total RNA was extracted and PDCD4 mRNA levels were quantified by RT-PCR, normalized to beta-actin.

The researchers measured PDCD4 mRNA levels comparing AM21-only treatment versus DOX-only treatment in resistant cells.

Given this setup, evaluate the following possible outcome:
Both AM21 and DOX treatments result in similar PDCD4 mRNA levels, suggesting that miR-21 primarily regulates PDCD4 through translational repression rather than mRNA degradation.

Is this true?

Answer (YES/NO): NO